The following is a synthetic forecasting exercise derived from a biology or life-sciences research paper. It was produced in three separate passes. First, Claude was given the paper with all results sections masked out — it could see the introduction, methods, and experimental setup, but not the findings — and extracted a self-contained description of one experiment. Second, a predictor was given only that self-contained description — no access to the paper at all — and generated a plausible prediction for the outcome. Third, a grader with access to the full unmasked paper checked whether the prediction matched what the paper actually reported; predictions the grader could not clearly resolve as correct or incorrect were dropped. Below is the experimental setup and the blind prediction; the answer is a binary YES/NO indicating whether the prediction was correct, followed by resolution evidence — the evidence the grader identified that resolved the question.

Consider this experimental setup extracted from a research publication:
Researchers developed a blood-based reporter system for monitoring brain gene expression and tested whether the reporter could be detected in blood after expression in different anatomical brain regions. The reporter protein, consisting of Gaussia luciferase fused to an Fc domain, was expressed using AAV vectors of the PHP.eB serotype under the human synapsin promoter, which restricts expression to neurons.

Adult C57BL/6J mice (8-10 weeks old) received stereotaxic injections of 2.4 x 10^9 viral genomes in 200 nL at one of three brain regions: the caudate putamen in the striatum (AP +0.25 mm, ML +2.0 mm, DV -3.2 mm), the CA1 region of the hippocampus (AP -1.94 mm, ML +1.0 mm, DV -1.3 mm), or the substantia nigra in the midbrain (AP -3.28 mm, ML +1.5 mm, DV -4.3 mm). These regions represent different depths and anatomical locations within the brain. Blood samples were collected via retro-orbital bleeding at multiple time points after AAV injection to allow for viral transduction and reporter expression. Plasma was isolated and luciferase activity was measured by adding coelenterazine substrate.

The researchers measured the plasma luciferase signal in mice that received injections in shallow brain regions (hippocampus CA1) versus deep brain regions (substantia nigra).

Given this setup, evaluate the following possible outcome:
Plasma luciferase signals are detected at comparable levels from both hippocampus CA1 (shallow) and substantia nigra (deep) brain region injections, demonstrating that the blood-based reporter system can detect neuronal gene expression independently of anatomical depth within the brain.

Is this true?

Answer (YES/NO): YES